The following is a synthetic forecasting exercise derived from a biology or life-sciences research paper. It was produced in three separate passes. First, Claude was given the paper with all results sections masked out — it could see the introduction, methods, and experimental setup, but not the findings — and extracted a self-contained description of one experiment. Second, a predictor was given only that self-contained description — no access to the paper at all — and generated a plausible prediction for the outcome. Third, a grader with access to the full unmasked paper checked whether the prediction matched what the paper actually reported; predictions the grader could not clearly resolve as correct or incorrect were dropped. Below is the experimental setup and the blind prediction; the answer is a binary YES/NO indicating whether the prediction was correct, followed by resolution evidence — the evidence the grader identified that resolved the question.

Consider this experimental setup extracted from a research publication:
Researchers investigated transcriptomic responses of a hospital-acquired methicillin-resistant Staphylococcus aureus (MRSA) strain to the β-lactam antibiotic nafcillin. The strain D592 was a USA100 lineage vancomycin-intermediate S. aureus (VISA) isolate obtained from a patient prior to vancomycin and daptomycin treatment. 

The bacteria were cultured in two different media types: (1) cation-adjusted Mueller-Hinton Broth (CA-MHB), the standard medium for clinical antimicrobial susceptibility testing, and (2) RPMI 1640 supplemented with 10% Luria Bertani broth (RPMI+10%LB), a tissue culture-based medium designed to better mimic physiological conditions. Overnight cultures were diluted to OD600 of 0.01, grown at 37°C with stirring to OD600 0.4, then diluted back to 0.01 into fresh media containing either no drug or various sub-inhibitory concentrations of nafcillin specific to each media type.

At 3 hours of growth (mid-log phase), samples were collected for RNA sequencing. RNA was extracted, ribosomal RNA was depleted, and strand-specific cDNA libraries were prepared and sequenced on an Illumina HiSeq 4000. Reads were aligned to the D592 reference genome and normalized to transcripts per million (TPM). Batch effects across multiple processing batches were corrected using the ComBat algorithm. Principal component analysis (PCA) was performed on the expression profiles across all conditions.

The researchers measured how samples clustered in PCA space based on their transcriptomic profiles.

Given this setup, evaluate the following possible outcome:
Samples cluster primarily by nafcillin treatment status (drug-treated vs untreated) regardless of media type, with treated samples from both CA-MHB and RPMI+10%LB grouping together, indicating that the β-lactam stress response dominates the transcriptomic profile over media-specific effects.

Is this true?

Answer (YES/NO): NO